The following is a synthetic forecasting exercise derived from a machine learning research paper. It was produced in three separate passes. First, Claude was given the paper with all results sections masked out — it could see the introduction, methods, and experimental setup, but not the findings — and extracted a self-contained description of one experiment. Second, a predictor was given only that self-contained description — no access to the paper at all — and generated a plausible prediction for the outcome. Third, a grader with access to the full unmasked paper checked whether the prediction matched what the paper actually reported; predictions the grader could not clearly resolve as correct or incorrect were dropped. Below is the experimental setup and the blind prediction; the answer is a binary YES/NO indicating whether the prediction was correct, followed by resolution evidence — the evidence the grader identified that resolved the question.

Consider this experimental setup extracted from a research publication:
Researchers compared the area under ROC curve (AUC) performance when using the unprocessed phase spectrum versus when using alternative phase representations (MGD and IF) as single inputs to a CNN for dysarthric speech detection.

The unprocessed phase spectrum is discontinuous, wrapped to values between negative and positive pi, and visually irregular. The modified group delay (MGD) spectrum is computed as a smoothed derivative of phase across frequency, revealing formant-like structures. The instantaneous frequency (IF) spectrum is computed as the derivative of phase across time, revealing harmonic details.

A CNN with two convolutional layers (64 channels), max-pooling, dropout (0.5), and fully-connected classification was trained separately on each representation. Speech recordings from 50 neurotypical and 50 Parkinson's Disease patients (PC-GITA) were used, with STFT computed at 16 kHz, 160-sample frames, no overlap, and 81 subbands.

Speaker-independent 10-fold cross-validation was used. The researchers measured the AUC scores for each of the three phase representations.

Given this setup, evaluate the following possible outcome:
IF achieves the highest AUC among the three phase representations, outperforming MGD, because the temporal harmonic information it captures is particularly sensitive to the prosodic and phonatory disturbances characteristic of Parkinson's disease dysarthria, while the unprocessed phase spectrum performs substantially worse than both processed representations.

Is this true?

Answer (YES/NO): NO